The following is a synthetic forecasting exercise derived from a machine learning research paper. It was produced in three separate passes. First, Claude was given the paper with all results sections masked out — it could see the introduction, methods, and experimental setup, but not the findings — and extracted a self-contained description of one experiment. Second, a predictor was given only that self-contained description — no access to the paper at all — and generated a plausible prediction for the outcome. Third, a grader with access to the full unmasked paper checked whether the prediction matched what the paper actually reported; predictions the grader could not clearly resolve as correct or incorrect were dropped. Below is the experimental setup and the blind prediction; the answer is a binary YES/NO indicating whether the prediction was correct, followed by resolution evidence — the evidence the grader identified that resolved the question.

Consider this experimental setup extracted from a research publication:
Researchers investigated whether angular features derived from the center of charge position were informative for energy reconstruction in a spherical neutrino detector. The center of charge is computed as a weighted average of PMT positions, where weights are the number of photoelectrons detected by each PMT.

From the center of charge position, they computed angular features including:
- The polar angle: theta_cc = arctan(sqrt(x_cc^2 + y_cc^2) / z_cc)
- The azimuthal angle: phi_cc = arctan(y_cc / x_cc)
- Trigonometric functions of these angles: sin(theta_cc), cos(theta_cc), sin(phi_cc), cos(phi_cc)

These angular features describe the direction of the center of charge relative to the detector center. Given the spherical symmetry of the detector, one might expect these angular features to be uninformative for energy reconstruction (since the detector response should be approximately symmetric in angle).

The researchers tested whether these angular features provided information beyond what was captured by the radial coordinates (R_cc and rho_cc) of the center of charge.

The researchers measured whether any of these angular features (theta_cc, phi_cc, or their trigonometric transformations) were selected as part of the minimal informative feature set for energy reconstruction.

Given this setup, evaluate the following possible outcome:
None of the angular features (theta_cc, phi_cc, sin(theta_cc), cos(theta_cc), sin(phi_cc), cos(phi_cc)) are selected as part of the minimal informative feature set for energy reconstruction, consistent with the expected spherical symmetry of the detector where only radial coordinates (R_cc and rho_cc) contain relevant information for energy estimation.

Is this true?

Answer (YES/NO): YES